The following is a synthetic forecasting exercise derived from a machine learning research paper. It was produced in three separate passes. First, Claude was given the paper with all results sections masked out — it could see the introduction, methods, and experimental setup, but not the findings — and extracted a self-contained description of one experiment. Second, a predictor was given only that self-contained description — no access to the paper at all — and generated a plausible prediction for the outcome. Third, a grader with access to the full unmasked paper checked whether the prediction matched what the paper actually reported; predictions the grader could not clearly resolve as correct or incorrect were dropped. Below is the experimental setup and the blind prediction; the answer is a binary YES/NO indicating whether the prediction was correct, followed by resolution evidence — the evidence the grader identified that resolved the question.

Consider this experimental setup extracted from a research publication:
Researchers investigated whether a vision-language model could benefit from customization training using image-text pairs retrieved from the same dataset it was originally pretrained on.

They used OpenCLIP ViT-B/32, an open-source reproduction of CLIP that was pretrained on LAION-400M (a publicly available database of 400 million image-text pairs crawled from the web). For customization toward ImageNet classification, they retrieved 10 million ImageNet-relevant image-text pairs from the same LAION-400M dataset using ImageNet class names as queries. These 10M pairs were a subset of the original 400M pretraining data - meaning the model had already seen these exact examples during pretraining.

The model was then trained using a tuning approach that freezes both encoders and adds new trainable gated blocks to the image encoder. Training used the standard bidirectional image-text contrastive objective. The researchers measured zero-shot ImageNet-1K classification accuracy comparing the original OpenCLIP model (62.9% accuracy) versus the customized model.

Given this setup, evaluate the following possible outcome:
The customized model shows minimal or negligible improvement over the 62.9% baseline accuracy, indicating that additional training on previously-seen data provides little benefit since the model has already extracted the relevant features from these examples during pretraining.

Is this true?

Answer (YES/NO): NO